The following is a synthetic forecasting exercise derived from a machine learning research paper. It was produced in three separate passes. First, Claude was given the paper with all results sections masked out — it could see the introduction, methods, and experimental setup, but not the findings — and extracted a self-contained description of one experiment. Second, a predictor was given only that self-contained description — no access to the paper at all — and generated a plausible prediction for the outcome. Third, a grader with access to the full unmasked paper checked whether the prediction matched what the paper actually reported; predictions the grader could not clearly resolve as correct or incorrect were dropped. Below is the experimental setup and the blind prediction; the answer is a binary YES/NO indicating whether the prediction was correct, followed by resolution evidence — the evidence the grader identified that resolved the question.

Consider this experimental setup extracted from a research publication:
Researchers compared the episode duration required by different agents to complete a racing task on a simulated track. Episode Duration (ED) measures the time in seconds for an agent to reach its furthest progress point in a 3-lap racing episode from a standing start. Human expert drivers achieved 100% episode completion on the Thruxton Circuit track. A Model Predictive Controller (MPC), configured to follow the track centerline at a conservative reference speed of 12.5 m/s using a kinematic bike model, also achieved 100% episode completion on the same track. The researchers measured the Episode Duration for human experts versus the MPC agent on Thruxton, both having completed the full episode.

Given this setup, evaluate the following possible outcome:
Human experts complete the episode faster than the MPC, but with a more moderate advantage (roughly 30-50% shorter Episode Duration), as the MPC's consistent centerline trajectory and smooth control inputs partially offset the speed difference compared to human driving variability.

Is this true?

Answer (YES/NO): NO